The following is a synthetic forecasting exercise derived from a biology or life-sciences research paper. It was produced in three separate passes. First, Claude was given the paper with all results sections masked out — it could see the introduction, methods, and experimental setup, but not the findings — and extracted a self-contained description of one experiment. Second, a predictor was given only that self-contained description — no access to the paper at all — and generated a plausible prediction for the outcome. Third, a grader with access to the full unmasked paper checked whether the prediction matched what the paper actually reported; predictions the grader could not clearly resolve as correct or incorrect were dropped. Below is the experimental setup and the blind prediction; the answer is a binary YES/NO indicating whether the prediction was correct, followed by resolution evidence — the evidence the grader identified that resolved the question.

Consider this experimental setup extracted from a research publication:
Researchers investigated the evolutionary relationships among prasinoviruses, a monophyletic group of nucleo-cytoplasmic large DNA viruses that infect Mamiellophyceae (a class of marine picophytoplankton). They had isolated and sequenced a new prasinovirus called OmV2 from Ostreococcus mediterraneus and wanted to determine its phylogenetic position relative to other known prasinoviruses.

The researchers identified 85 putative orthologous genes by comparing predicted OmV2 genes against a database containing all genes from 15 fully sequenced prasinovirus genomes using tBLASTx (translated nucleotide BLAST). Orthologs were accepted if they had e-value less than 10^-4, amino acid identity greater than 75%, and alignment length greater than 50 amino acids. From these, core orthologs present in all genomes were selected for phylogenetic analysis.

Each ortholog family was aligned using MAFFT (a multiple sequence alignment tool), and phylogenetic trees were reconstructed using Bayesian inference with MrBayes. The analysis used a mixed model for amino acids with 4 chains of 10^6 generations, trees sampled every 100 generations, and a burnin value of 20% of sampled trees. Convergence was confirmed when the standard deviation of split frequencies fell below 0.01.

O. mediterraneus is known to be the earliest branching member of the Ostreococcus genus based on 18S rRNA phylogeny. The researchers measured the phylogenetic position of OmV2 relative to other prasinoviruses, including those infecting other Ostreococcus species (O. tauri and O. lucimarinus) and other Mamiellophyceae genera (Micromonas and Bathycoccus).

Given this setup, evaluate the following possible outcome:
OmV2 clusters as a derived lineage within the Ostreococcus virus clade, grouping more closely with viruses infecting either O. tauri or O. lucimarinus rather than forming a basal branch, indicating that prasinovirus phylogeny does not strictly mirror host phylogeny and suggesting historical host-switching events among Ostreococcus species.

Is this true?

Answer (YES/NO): YES